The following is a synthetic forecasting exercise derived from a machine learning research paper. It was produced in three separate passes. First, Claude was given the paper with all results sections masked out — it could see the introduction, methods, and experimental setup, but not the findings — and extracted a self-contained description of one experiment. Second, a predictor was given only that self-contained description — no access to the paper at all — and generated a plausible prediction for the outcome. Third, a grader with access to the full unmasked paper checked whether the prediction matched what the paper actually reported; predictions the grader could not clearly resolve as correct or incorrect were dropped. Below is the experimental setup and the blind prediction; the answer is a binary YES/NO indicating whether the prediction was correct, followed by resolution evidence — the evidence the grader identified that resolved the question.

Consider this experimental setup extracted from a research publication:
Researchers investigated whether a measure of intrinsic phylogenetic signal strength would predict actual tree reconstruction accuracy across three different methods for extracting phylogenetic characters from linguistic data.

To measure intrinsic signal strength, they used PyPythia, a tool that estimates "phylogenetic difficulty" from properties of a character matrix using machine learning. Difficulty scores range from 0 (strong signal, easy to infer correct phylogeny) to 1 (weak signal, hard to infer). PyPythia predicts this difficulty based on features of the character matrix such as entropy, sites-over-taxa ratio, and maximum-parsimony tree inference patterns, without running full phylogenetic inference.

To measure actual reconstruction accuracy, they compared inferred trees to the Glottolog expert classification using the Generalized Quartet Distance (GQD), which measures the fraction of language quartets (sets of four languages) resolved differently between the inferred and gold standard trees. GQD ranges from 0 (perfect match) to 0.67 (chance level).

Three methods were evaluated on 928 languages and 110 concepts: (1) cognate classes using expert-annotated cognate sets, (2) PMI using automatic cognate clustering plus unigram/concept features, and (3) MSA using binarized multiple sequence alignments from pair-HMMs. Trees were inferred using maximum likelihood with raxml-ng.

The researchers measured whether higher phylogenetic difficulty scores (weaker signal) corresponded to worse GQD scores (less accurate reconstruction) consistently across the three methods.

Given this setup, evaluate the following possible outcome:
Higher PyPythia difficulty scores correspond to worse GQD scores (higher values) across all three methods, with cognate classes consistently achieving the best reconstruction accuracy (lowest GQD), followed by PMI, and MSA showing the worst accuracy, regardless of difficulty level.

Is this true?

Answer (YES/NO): NO